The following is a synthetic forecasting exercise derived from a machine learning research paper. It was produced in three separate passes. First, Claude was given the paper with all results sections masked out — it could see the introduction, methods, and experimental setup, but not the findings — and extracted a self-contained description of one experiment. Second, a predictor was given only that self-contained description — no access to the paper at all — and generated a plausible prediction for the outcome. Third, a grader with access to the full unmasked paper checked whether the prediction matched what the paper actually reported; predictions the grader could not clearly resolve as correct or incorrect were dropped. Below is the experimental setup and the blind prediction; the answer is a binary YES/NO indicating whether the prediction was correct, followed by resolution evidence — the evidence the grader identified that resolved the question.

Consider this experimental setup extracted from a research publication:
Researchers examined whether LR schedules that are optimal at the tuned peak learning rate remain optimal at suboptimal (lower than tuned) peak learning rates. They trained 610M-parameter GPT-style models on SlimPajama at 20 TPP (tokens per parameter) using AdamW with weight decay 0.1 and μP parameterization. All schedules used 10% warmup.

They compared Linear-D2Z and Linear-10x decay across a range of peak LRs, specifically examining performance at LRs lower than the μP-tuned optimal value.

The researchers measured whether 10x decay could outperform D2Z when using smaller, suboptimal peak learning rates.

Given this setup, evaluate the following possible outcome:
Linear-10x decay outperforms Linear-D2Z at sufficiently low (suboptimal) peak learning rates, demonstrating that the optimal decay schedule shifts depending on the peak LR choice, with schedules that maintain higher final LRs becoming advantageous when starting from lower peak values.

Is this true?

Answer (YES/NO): YES